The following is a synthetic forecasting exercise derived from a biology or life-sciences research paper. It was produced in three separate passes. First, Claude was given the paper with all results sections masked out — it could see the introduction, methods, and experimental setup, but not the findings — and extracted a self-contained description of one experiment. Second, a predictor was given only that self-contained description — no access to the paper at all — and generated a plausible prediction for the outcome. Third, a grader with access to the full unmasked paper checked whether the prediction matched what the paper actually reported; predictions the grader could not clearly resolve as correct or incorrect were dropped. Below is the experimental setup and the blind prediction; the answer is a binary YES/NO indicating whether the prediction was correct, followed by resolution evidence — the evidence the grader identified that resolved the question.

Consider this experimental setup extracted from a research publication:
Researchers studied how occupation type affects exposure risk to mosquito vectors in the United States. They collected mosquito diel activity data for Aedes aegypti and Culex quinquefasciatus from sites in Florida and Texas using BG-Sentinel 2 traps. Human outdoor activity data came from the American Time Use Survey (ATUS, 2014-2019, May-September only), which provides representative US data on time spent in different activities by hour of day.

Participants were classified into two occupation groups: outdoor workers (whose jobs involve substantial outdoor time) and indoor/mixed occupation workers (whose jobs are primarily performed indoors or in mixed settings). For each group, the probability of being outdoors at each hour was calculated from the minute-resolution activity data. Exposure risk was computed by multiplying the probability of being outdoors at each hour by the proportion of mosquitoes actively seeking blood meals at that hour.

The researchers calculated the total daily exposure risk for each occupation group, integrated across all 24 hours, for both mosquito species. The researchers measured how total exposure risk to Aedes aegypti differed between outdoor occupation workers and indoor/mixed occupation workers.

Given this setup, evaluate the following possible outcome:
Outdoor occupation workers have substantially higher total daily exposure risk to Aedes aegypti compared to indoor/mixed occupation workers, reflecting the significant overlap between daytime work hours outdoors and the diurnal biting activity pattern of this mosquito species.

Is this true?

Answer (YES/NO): YES